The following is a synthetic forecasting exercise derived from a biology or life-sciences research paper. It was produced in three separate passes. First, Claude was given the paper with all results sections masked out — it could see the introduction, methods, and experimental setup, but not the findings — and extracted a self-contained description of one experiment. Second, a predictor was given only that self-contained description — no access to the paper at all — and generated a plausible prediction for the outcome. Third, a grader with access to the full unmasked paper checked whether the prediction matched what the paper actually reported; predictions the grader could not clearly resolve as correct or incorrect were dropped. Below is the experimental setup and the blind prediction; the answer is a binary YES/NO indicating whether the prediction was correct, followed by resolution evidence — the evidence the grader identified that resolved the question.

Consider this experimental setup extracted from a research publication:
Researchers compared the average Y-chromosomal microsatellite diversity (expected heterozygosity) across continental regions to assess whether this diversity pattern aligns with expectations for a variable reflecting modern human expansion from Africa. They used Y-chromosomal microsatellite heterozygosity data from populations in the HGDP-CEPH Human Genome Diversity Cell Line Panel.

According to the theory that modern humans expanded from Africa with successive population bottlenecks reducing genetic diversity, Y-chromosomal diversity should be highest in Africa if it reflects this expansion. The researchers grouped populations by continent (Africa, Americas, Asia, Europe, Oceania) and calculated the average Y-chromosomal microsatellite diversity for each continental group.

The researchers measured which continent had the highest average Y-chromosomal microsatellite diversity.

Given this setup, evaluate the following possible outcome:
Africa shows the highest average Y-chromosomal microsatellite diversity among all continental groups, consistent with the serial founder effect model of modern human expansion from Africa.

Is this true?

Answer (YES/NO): NO